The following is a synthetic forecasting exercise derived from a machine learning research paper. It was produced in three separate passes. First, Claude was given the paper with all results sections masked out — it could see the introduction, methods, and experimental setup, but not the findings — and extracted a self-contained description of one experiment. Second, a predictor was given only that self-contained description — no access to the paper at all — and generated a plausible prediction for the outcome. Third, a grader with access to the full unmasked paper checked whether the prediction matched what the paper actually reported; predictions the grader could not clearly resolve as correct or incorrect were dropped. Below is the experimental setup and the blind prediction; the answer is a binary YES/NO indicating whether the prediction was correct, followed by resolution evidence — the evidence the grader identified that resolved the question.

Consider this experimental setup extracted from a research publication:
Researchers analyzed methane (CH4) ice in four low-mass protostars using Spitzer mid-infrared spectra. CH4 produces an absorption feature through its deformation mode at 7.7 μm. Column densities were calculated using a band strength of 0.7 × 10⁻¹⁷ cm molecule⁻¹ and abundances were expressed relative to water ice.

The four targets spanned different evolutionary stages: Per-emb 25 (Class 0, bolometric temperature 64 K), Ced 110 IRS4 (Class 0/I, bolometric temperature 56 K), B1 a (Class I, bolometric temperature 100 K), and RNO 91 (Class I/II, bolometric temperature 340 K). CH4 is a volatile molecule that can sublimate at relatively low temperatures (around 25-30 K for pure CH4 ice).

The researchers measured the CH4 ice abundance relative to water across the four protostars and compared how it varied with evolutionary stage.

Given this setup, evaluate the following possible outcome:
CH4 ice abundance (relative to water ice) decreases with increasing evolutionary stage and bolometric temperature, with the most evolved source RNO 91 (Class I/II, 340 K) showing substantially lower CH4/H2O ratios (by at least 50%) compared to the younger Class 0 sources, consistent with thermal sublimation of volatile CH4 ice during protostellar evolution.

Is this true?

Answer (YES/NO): NO